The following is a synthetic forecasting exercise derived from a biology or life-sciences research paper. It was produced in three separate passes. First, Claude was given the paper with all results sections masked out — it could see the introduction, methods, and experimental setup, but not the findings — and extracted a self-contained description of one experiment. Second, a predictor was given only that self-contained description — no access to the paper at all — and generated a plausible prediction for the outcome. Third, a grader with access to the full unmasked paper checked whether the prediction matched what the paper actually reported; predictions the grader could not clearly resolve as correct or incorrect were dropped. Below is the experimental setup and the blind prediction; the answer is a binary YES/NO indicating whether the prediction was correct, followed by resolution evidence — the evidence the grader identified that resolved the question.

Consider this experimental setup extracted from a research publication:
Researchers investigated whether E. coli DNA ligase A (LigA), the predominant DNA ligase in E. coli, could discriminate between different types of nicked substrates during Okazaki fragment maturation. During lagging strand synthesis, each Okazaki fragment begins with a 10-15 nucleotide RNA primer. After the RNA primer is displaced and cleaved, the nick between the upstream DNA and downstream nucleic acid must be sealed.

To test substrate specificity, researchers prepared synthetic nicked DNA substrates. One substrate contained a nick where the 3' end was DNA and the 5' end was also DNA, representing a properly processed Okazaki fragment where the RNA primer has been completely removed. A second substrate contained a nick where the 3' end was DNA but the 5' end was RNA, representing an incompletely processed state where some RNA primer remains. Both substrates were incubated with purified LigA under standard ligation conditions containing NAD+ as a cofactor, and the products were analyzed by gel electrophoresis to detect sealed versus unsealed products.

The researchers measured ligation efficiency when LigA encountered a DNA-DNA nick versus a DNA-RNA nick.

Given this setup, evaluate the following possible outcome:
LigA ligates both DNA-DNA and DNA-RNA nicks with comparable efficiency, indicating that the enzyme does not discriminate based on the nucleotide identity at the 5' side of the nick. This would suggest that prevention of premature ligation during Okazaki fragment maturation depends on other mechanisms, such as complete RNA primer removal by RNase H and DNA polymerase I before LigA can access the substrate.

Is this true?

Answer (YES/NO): NO